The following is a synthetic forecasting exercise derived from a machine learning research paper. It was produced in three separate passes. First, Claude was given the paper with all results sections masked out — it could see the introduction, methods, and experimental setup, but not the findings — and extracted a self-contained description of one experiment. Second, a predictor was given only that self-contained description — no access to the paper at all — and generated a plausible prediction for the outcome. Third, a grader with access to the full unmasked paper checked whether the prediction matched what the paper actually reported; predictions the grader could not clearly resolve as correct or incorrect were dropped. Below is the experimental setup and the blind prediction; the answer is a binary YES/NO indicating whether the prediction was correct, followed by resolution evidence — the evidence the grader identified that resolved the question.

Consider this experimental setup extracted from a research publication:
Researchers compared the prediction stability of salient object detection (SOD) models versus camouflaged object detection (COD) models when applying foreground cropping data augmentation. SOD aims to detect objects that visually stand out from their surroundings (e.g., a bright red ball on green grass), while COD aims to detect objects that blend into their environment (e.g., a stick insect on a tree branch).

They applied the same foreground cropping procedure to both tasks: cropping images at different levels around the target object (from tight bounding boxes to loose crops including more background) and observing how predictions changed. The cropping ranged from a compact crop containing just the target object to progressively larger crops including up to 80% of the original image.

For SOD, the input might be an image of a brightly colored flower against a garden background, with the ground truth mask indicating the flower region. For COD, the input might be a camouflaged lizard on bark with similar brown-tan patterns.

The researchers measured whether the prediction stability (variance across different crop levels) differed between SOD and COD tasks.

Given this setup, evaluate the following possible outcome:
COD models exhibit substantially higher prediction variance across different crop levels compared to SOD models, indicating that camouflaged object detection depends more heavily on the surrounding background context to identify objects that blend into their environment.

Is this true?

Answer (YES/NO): YES